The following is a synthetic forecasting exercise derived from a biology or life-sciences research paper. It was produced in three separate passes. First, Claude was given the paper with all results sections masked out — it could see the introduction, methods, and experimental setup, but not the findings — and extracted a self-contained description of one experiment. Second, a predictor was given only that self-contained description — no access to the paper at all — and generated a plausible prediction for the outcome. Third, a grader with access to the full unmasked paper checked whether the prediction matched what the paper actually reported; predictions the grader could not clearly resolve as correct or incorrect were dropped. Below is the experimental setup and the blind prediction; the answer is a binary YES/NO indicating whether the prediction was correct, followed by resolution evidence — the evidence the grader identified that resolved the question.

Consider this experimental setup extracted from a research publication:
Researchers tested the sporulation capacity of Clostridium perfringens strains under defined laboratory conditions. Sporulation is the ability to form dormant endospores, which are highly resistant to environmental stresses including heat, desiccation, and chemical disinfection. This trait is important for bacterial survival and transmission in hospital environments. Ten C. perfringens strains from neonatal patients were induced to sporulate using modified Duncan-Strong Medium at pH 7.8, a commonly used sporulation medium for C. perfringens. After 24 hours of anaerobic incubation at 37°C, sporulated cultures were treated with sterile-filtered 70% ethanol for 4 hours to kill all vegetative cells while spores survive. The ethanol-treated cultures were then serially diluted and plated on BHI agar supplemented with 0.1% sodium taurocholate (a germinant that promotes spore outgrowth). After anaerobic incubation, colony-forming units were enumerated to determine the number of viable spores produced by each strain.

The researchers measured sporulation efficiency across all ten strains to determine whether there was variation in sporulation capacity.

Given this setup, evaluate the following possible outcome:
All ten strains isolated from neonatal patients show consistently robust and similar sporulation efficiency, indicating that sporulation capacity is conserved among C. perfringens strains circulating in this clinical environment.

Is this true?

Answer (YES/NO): NO